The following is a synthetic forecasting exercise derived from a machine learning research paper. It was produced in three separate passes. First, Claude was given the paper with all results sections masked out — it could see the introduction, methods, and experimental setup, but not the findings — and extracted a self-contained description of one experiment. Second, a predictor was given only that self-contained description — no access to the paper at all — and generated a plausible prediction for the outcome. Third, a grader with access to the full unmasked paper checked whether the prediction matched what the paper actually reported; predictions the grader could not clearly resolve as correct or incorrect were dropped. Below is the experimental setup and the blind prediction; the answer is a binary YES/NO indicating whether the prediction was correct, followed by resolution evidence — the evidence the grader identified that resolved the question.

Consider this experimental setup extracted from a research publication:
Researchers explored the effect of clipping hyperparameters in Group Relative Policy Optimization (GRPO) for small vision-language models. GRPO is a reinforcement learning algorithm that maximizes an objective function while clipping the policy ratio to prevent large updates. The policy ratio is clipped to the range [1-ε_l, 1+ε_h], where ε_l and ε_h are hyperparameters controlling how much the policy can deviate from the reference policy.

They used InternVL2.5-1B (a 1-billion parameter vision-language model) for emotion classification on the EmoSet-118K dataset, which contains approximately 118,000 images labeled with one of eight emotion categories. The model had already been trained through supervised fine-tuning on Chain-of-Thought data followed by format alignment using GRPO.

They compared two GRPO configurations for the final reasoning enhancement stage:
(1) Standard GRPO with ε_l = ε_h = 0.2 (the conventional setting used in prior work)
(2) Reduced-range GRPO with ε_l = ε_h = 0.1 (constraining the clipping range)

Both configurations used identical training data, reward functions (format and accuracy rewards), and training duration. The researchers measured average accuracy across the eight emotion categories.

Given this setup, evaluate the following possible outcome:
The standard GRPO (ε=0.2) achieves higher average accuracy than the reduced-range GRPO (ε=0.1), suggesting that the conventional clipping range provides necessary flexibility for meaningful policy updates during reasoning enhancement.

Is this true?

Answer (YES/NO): NO